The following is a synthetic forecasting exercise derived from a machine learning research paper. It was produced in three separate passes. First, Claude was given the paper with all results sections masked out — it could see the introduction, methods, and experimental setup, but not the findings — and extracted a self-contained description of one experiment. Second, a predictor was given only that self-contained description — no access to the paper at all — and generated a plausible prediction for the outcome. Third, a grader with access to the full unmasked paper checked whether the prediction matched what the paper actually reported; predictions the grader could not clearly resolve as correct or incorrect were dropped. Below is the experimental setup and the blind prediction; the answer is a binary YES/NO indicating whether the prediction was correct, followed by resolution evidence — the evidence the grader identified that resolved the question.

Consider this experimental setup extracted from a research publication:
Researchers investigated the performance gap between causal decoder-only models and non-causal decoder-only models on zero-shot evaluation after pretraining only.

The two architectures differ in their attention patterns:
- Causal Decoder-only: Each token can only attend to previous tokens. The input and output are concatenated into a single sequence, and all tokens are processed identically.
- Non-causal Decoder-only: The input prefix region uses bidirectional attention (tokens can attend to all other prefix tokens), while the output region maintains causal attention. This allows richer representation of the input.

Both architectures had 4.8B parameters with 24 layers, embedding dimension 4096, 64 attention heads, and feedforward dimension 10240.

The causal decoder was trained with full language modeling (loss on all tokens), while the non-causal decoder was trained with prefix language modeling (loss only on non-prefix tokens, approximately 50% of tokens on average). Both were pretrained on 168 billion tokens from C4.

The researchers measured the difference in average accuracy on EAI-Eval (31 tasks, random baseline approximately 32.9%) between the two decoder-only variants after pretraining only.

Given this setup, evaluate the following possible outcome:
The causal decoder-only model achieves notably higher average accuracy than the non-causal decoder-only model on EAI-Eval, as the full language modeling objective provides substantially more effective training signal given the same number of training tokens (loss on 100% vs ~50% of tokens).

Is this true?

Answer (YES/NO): NO